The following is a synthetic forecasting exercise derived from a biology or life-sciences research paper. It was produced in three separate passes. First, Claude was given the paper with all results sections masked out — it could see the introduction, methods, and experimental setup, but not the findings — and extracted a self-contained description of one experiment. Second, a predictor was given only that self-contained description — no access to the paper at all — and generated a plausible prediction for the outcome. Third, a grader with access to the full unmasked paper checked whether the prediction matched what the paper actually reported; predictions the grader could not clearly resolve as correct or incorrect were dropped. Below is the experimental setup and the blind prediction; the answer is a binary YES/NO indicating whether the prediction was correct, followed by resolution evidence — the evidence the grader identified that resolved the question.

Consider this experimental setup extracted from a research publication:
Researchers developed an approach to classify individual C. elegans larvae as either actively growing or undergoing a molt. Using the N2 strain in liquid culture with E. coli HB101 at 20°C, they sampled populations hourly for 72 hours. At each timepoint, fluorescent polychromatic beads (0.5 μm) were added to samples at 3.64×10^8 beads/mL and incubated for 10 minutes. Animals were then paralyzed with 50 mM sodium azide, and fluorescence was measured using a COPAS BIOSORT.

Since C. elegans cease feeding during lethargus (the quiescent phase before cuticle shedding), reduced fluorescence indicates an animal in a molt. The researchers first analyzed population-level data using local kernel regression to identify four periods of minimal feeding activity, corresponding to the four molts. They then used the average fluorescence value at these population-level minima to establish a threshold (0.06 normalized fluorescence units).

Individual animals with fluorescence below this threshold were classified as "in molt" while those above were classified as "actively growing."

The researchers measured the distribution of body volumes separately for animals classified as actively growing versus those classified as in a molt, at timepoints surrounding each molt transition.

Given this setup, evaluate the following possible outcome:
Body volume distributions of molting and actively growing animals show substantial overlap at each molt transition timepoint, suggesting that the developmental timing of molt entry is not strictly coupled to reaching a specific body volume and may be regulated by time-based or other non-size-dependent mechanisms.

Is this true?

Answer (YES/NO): NO